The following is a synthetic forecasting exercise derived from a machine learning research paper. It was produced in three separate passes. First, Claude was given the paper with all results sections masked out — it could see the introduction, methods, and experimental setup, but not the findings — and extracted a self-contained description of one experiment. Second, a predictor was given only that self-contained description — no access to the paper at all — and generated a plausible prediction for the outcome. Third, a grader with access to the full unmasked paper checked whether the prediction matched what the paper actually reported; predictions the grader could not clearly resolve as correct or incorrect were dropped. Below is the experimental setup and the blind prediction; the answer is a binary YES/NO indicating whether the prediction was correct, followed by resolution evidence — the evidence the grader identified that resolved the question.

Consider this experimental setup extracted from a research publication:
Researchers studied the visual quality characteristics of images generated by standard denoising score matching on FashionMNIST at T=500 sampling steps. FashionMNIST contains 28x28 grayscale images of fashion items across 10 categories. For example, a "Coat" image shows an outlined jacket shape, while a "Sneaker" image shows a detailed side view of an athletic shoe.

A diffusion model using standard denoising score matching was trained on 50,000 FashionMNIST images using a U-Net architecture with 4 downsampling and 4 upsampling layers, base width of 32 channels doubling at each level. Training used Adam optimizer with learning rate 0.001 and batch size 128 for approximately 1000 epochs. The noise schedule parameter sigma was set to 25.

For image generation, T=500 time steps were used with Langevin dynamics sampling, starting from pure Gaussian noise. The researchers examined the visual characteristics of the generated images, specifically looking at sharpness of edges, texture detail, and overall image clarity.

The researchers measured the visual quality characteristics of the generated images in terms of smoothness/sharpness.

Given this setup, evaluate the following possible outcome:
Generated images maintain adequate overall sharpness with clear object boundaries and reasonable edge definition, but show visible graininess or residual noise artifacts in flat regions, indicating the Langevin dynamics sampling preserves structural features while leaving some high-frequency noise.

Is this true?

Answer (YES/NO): NO